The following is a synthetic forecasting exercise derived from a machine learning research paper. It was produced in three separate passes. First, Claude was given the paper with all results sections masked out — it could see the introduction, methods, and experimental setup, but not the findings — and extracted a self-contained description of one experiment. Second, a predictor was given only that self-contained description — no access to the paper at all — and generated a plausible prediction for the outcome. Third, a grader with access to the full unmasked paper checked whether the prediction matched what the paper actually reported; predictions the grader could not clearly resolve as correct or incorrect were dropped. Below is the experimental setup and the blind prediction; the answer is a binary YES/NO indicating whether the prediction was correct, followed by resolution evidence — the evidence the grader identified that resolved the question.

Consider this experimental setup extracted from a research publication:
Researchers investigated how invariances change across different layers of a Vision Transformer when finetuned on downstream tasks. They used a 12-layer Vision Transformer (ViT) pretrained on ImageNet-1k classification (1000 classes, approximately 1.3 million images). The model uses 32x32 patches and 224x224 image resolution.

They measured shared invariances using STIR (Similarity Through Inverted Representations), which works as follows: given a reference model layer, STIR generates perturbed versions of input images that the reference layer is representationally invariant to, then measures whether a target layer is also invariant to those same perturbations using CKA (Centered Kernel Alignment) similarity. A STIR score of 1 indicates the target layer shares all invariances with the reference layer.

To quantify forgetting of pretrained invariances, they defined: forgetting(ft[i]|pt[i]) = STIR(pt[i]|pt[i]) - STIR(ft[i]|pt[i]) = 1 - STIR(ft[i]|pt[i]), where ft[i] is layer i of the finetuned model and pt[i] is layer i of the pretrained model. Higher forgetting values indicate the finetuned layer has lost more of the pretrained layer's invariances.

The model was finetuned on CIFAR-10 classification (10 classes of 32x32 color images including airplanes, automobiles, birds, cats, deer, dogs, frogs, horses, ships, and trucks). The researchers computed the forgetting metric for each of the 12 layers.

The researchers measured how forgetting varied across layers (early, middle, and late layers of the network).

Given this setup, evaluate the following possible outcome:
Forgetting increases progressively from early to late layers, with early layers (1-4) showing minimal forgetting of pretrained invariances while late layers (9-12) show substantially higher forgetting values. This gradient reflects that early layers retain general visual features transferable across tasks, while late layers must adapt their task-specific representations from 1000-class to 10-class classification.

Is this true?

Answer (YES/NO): NO